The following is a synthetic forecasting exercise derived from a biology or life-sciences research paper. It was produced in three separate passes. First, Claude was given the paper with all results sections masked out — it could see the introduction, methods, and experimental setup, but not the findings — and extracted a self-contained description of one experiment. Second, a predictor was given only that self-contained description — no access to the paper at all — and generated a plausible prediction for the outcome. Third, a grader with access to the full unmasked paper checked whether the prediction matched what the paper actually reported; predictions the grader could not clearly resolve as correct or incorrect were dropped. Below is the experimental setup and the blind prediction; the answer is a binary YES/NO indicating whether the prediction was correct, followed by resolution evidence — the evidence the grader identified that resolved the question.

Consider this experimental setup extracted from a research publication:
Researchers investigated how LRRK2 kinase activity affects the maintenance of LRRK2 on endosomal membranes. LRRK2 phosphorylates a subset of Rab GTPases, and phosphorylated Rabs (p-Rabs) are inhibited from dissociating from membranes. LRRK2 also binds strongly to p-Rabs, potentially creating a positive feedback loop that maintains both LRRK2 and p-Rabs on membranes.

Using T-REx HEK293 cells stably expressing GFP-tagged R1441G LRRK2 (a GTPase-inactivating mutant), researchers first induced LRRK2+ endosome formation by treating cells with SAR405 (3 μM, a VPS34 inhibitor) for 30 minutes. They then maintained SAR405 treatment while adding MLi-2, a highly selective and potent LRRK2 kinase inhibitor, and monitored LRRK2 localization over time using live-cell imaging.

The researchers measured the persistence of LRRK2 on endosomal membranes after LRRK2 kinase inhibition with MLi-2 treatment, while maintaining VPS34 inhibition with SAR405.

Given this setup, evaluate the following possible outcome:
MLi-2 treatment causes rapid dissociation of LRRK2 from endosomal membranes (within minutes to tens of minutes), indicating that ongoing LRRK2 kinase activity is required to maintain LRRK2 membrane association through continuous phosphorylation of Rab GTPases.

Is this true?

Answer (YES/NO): YES